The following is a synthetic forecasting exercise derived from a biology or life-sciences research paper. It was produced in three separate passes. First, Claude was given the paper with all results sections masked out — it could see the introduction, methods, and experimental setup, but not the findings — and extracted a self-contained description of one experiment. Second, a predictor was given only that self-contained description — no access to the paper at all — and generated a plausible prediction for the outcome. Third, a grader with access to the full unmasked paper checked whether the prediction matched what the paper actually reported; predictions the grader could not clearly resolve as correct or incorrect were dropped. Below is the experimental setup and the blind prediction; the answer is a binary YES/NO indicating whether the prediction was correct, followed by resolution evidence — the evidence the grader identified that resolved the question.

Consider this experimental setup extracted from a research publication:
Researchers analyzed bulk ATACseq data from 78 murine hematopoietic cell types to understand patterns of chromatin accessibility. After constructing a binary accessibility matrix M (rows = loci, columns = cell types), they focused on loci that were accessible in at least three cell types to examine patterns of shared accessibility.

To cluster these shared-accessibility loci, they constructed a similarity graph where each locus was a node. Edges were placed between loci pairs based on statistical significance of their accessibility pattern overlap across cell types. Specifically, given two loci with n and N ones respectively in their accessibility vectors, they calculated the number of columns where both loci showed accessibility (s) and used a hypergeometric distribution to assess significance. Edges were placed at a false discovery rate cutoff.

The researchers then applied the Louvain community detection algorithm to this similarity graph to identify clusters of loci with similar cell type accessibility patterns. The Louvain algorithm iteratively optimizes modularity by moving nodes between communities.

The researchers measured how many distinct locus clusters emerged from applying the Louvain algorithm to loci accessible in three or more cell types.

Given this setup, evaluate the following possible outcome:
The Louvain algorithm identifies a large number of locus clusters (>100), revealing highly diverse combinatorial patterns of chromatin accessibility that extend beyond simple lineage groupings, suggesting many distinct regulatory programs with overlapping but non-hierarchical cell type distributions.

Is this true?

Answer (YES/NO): NO